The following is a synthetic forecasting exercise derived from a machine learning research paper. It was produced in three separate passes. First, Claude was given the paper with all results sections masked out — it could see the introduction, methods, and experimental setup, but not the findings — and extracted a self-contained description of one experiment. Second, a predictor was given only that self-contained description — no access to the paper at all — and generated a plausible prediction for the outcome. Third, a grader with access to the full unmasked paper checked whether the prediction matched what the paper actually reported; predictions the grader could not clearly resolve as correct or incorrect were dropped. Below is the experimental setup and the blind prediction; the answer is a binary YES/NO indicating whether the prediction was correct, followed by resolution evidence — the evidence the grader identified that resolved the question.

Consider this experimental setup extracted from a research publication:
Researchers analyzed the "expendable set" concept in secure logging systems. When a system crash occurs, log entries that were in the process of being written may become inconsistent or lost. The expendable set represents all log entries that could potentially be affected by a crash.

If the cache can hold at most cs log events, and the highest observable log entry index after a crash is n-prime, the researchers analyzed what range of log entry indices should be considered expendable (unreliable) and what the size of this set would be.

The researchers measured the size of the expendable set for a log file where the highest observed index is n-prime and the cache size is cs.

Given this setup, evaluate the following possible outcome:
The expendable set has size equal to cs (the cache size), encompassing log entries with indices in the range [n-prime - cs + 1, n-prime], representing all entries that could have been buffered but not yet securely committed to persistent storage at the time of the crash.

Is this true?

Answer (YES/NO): NO